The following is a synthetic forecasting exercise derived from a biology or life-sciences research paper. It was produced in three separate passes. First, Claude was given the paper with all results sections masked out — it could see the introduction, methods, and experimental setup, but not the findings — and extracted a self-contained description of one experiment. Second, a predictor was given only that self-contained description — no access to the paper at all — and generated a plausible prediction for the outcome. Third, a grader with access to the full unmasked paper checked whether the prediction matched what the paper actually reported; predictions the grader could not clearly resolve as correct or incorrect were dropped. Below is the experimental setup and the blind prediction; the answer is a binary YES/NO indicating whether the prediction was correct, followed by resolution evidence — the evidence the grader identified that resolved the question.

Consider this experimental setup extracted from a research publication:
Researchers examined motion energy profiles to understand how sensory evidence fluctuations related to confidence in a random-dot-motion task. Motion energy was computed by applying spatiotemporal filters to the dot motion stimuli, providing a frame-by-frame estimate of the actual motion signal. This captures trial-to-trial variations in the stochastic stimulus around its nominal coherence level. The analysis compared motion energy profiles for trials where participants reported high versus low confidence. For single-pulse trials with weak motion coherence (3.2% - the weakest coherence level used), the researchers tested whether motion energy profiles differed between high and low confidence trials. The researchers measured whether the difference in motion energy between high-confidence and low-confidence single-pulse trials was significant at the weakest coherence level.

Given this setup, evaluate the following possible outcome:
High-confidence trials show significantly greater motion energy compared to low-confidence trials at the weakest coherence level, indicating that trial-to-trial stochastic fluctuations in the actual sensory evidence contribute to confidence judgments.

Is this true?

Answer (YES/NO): NO